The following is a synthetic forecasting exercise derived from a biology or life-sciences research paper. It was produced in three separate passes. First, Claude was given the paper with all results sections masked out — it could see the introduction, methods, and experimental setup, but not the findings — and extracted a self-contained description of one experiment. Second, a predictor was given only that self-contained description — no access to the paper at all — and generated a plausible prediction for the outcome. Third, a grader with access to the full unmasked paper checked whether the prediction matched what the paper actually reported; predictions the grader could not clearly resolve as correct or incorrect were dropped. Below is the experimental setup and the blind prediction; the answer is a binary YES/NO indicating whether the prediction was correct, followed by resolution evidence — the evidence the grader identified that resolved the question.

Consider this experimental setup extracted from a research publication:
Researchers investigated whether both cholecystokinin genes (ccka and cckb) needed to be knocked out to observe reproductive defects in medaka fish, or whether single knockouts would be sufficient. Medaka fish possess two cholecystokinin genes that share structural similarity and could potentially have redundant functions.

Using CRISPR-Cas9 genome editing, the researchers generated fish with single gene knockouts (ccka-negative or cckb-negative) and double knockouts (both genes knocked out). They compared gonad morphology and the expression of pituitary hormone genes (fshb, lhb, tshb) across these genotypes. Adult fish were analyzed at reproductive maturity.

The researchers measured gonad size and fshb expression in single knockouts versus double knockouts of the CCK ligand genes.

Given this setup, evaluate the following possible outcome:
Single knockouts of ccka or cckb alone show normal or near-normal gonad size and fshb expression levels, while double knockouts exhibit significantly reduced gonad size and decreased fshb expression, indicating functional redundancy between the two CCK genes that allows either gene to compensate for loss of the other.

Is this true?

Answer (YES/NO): YES